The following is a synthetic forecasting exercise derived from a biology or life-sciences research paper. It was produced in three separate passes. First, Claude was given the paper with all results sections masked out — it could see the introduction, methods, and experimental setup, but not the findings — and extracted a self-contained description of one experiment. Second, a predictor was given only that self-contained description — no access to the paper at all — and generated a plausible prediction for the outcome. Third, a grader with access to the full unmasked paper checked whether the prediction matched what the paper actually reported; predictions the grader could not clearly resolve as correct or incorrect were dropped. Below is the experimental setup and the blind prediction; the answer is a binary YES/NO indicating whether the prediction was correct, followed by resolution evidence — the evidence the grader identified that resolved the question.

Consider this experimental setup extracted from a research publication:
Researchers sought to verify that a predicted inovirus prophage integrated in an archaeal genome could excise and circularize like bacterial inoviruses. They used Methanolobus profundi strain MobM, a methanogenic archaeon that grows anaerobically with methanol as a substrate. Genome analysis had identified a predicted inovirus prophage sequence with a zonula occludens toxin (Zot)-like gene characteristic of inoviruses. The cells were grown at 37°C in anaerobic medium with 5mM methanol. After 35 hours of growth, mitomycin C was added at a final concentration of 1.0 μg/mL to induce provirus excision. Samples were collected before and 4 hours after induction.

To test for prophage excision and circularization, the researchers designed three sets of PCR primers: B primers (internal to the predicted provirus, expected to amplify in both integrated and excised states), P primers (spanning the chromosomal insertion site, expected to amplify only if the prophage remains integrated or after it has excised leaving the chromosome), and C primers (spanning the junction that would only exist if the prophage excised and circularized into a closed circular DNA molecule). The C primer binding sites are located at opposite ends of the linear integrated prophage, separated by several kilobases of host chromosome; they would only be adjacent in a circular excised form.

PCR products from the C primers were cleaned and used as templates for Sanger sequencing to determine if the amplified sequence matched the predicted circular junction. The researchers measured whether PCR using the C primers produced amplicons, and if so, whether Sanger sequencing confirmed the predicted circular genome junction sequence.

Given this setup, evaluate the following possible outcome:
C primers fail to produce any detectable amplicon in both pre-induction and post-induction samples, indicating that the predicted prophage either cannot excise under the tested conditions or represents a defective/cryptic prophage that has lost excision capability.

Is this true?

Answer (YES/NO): NO